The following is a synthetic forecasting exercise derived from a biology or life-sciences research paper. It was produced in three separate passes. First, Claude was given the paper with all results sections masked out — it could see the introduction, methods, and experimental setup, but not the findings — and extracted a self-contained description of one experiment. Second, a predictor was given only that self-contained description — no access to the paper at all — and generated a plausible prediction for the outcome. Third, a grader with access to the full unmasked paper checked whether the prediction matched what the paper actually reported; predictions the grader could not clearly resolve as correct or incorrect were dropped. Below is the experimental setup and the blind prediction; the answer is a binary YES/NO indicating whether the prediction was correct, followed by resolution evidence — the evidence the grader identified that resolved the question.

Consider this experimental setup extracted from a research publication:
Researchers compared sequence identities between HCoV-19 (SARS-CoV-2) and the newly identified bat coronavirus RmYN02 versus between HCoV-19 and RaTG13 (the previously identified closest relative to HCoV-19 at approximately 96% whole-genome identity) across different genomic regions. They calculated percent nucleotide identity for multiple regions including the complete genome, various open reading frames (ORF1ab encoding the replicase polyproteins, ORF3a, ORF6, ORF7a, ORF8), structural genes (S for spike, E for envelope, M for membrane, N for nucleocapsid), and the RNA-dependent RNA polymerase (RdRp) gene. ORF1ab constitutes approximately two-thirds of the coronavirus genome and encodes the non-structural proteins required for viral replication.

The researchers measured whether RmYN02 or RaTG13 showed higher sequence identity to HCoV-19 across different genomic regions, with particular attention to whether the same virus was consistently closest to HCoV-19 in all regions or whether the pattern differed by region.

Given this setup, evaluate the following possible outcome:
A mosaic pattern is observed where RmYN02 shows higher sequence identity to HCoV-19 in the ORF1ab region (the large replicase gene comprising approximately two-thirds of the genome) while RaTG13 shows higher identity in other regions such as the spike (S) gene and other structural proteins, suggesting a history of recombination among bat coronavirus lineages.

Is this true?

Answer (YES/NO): NO